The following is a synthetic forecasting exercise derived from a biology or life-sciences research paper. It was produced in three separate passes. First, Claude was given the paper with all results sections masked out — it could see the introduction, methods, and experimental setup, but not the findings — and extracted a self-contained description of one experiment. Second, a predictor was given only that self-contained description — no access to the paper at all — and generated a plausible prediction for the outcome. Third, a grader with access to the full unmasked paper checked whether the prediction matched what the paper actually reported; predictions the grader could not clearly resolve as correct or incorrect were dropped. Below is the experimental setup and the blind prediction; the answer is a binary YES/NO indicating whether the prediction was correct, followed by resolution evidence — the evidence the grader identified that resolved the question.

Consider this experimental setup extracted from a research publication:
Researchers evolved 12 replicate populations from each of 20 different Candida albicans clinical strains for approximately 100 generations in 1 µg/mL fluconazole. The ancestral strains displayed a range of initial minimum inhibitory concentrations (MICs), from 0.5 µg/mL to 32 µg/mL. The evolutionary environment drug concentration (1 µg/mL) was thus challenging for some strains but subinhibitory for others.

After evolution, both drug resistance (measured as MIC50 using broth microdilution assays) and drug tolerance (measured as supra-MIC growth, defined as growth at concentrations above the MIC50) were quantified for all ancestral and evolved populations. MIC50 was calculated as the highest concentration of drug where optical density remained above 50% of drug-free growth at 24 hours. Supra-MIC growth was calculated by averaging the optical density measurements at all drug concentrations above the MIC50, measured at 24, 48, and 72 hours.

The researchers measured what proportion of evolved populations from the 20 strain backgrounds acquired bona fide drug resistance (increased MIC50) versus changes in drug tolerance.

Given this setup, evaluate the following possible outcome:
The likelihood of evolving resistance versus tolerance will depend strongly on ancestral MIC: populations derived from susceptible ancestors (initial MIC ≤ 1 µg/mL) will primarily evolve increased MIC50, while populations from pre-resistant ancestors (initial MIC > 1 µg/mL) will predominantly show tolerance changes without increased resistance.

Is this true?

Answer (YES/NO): NO